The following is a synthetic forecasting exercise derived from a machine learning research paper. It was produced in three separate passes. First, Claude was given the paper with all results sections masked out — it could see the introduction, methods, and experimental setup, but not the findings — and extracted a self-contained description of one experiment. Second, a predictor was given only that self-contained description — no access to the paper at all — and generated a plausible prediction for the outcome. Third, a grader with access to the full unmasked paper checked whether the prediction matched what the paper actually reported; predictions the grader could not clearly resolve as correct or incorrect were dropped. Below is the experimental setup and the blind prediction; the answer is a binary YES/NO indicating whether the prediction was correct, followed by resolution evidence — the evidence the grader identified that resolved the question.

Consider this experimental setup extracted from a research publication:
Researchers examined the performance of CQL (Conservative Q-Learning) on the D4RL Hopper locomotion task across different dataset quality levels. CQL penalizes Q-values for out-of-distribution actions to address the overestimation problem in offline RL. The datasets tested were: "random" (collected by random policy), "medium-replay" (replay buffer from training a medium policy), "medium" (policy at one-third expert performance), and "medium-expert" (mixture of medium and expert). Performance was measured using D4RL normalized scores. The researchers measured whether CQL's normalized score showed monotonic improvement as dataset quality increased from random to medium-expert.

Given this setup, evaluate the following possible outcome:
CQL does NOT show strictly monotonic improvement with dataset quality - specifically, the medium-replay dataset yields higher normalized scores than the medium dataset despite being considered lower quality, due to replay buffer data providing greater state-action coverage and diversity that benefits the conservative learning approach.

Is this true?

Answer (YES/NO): YES